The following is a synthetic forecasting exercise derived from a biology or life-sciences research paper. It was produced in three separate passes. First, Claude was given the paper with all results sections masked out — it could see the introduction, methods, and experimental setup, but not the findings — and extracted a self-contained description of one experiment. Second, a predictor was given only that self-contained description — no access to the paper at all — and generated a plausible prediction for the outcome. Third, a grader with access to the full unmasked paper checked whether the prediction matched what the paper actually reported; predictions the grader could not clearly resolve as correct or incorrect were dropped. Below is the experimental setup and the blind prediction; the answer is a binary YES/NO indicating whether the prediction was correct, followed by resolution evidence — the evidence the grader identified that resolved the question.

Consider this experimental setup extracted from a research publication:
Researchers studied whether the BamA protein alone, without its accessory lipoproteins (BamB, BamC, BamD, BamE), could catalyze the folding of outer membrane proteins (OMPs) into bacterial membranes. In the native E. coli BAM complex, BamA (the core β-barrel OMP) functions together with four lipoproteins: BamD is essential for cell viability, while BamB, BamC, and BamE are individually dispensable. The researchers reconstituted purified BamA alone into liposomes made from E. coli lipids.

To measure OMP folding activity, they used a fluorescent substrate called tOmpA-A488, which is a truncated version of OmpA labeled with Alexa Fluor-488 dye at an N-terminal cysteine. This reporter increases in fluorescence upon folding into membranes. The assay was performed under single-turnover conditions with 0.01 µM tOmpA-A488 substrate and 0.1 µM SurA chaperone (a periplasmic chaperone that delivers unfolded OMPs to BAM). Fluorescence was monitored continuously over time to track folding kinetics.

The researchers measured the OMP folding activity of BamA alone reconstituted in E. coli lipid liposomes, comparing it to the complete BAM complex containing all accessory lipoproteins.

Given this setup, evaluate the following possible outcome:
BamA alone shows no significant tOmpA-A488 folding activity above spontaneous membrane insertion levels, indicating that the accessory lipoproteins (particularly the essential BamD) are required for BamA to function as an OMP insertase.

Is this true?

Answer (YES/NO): YES